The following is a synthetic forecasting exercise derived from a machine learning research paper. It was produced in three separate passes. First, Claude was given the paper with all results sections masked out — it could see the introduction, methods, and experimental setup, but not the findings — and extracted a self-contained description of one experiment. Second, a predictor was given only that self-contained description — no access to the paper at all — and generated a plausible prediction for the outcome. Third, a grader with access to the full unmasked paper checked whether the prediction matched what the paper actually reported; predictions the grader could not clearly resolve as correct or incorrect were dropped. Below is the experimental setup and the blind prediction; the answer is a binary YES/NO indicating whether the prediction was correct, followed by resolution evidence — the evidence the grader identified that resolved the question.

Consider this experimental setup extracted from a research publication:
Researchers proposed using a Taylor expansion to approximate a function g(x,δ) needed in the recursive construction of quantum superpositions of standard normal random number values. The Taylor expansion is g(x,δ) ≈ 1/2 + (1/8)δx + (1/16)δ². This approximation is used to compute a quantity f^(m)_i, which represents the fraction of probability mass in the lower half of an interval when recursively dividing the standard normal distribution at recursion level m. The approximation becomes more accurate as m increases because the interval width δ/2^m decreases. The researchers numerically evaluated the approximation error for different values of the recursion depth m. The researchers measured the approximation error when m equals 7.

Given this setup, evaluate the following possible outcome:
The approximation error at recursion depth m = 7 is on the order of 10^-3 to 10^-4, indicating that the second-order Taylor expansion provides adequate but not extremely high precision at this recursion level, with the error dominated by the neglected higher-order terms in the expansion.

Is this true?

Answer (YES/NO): NO